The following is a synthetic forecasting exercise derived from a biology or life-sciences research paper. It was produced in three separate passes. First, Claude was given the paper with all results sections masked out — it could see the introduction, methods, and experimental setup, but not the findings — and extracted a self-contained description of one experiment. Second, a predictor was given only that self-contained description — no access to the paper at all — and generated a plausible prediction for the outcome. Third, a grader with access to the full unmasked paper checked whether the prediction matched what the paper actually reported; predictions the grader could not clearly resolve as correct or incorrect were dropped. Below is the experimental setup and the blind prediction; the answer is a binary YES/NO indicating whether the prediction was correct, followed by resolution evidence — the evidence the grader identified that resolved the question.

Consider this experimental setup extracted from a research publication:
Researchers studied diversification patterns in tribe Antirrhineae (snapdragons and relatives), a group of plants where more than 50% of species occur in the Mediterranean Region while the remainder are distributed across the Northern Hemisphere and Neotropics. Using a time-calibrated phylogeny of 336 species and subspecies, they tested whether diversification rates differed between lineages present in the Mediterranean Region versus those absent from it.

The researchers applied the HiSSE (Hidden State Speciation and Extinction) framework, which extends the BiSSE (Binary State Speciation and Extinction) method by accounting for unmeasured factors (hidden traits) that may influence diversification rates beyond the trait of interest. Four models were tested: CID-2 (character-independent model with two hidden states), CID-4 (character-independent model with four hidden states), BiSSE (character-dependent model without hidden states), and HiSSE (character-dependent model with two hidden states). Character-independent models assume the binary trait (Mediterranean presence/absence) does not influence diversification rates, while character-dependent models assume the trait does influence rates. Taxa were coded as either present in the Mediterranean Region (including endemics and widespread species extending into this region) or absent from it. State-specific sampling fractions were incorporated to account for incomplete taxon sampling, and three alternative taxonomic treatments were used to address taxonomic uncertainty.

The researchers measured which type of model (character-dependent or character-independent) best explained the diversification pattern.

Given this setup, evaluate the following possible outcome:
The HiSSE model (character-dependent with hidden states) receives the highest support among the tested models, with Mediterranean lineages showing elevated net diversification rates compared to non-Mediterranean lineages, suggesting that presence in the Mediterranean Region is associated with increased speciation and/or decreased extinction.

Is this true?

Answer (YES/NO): NO